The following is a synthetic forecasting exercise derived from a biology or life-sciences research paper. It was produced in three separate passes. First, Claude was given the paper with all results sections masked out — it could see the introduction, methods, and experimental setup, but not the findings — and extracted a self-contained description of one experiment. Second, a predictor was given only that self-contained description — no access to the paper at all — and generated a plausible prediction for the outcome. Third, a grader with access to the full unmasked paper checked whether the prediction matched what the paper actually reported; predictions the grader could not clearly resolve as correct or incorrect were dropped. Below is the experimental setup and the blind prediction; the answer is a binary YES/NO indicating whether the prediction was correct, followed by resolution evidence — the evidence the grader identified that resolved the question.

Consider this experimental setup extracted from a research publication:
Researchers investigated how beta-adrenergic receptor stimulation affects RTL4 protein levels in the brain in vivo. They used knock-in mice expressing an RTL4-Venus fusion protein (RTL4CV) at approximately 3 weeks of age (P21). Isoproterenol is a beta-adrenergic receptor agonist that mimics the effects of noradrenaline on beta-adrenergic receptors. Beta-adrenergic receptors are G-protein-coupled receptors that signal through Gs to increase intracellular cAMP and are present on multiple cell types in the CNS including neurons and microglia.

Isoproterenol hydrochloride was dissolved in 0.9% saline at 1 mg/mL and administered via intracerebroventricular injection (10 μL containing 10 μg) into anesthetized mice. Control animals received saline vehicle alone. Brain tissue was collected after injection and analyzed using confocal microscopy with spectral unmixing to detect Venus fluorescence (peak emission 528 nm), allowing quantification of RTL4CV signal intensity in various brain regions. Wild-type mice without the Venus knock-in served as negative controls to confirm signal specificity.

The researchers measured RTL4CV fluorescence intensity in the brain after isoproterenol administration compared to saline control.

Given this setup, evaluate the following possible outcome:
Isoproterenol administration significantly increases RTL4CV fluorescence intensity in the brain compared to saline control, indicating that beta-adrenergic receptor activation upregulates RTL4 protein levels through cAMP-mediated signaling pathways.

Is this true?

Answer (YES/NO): YES